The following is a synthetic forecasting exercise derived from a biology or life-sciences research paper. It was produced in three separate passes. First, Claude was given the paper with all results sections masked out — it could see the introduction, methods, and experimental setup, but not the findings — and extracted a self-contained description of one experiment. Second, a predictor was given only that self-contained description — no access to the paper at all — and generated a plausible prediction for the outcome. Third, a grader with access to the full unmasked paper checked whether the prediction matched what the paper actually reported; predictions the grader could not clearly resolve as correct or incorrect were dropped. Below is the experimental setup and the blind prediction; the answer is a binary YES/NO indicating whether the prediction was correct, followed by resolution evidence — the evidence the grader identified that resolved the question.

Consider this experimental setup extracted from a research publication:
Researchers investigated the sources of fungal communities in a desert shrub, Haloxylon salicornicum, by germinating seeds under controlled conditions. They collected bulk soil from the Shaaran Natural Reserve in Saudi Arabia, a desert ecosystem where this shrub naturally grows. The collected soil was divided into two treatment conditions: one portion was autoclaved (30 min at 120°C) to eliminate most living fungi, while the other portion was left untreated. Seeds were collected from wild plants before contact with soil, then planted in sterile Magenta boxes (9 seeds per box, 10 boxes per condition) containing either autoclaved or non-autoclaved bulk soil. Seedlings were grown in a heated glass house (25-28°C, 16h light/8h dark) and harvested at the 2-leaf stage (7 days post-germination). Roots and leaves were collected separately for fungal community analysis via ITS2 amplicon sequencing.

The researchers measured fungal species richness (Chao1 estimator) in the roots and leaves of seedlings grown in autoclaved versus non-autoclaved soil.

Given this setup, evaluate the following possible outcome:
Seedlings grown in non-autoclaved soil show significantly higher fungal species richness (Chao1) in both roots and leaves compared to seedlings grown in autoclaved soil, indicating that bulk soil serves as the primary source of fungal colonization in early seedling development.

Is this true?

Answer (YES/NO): NO